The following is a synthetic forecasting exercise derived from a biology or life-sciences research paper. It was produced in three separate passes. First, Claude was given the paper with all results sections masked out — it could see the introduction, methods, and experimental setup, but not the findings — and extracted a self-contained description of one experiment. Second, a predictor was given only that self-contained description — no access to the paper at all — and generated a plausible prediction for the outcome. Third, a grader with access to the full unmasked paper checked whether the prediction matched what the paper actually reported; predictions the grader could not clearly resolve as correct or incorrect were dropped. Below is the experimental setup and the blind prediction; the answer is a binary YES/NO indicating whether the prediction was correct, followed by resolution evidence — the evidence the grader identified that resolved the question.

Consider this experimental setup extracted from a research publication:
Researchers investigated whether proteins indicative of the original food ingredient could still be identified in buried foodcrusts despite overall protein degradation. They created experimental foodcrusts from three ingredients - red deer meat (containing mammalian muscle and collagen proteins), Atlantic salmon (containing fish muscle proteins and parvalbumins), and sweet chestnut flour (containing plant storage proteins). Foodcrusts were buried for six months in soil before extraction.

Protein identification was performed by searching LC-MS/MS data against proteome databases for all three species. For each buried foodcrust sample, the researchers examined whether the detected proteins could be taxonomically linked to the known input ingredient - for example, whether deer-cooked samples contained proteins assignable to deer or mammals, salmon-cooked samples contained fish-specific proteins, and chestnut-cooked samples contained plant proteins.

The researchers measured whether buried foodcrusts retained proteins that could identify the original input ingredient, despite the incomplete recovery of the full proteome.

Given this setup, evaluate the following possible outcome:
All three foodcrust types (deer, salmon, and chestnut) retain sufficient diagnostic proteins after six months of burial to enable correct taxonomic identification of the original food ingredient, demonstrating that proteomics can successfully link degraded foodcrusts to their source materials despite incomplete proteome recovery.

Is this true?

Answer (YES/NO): NO